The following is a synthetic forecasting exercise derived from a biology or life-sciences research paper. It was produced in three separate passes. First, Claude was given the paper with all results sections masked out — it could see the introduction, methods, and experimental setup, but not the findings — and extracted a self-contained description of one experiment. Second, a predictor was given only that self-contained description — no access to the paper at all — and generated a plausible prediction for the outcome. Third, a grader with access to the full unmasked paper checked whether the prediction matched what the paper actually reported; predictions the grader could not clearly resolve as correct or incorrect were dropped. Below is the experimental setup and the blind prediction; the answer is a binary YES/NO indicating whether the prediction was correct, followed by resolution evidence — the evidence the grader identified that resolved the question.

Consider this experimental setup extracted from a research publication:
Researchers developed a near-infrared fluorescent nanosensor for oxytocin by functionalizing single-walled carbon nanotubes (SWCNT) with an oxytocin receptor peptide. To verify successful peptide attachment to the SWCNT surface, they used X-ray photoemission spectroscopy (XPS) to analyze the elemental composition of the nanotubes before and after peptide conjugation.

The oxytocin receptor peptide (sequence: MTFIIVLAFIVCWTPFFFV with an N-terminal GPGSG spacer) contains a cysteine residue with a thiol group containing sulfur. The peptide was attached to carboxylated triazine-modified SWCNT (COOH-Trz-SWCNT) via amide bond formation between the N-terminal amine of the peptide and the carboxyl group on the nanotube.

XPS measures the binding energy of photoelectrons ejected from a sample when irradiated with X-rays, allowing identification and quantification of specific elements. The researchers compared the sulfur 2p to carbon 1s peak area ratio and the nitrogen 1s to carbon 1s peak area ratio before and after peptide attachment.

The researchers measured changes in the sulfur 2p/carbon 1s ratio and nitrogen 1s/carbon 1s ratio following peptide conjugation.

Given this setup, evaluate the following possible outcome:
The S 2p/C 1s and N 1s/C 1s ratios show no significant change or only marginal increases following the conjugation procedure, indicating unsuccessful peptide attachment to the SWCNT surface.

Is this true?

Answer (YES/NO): NO